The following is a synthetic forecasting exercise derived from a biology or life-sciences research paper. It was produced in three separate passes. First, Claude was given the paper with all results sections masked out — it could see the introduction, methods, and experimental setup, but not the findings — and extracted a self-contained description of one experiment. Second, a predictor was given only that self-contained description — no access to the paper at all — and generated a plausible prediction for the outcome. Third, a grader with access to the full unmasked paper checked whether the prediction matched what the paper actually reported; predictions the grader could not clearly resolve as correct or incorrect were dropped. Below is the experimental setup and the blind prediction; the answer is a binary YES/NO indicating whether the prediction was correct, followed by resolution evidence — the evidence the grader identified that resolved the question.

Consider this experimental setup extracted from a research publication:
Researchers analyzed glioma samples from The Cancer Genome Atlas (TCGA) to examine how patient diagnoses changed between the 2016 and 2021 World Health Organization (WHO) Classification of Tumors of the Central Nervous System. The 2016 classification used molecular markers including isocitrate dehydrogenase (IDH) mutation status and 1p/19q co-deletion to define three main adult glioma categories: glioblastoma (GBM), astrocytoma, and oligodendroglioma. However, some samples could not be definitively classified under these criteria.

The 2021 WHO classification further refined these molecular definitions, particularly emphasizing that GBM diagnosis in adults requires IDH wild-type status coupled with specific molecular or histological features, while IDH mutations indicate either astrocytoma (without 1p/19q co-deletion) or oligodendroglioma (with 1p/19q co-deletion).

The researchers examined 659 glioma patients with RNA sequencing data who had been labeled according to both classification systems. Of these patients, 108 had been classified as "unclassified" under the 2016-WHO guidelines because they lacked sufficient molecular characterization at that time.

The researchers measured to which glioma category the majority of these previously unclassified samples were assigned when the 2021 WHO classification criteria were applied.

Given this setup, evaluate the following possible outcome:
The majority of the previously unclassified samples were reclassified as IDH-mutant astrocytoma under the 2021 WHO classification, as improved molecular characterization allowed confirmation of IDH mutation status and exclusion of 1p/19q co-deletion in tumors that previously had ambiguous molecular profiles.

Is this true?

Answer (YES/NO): NO